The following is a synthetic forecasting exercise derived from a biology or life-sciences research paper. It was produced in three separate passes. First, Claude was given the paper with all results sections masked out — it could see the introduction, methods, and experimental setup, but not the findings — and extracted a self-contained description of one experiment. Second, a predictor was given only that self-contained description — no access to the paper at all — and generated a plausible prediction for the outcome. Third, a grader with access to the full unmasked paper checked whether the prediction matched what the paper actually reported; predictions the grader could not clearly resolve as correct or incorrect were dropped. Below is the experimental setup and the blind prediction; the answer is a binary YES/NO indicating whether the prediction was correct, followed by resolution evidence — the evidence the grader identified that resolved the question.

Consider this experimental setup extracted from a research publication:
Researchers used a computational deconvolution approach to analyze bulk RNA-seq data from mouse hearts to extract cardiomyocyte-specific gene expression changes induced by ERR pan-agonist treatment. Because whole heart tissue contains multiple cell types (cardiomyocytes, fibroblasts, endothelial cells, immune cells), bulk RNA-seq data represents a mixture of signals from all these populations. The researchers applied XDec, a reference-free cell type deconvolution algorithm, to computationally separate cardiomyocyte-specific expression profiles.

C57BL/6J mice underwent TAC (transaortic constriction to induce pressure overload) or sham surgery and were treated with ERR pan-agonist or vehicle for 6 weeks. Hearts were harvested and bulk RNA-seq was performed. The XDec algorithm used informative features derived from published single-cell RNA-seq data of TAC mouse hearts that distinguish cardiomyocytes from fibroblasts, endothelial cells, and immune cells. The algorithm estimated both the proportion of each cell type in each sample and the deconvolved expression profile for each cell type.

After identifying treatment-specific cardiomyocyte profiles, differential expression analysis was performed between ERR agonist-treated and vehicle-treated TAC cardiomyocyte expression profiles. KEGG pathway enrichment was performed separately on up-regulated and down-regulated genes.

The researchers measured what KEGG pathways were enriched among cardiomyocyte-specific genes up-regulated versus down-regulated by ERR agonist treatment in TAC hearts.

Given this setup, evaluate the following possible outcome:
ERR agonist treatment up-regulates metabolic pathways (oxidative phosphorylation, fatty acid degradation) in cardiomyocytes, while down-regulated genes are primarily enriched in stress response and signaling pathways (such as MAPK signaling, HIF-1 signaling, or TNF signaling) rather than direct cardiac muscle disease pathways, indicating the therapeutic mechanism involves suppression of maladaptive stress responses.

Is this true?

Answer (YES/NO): NO